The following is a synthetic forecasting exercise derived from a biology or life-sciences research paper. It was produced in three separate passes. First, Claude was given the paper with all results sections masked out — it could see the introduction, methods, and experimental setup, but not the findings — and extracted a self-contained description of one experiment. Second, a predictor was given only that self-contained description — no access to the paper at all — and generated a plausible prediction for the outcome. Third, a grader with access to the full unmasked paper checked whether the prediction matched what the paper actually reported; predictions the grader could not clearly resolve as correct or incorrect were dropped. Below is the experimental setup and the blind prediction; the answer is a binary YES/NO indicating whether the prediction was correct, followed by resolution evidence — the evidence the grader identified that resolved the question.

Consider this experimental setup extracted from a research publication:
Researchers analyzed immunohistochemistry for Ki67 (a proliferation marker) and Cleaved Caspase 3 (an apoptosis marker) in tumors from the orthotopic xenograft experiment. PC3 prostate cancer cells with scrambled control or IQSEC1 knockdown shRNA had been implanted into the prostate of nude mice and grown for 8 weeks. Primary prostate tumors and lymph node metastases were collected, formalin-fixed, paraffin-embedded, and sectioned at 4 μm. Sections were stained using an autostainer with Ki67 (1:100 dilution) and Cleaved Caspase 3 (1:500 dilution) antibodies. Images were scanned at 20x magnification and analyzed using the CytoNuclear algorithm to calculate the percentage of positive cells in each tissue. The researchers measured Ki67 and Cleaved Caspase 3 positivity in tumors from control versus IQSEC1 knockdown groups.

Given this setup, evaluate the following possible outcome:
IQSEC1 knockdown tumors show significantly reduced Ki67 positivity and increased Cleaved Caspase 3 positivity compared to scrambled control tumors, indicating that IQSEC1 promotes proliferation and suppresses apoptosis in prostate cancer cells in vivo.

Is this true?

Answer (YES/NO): NO